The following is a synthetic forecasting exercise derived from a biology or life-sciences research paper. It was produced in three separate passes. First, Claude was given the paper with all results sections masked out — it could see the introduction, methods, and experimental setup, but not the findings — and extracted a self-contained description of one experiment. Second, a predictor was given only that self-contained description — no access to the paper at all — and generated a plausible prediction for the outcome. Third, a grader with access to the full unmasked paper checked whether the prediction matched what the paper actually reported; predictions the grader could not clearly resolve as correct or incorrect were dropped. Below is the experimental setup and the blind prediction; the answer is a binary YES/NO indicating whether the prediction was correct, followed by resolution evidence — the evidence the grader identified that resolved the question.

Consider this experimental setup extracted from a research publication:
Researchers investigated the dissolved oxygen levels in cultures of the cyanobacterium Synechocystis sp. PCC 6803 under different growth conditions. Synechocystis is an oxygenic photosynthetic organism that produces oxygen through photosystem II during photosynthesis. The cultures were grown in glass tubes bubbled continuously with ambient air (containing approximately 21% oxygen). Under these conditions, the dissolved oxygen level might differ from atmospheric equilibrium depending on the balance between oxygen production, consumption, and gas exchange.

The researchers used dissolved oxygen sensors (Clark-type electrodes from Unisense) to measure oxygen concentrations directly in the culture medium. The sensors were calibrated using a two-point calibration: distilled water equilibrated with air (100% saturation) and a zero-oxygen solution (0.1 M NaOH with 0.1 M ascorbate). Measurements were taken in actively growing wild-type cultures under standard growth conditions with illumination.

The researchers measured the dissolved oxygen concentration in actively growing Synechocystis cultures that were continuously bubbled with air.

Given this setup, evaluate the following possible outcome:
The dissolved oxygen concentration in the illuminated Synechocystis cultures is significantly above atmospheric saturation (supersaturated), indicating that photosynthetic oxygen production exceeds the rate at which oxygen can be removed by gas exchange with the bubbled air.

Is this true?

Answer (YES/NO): NO